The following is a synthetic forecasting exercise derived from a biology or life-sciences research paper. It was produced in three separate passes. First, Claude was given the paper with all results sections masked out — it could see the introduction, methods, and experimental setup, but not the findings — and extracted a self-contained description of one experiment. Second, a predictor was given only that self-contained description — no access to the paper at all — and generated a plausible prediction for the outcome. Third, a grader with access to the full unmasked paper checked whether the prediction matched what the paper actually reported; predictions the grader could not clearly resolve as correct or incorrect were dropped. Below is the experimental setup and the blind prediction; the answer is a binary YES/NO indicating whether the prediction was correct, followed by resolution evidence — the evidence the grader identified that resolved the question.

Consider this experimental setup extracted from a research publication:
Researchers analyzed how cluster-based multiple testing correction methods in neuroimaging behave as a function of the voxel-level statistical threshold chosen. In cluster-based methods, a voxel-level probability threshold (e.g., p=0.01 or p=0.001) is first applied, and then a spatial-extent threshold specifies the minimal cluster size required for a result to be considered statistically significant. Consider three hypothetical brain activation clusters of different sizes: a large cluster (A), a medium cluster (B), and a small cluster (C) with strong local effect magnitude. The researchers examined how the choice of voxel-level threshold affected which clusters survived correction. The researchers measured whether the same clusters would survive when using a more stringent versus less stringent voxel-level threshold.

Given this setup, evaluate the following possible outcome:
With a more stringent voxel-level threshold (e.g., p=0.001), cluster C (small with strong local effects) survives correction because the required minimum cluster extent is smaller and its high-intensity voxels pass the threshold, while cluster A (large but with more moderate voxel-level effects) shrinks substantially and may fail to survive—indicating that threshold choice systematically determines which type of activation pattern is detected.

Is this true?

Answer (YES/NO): YES